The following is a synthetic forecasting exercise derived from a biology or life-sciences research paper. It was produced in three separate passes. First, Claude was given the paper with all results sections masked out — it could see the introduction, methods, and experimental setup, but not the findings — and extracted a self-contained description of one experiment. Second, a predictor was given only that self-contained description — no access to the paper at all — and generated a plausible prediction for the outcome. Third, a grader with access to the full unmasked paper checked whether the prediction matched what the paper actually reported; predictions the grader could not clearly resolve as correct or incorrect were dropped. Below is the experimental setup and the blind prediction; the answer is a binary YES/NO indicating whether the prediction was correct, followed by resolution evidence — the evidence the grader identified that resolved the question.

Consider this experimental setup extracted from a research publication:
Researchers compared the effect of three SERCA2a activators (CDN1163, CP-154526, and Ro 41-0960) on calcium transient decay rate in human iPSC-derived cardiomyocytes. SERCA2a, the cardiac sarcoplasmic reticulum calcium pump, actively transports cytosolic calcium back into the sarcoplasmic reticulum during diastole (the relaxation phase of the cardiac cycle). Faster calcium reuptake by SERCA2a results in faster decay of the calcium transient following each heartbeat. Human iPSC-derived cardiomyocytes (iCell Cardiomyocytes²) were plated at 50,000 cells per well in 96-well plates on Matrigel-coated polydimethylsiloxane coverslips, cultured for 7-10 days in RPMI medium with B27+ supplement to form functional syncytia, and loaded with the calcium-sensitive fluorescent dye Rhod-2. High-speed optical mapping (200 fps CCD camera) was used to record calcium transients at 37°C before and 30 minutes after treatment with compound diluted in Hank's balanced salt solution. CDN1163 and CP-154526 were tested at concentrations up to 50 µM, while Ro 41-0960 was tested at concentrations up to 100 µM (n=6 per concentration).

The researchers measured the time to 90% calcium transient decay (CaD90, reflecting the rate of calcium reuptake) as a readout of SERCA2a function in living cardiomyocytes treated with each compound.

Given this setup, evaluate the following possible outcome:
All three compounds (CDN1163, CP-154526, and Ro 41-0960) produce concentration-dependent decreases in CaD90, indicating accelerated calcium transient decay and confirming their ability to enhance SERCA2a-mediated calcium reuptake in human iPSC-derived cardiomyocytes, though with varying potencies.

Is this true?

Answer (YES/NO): NO